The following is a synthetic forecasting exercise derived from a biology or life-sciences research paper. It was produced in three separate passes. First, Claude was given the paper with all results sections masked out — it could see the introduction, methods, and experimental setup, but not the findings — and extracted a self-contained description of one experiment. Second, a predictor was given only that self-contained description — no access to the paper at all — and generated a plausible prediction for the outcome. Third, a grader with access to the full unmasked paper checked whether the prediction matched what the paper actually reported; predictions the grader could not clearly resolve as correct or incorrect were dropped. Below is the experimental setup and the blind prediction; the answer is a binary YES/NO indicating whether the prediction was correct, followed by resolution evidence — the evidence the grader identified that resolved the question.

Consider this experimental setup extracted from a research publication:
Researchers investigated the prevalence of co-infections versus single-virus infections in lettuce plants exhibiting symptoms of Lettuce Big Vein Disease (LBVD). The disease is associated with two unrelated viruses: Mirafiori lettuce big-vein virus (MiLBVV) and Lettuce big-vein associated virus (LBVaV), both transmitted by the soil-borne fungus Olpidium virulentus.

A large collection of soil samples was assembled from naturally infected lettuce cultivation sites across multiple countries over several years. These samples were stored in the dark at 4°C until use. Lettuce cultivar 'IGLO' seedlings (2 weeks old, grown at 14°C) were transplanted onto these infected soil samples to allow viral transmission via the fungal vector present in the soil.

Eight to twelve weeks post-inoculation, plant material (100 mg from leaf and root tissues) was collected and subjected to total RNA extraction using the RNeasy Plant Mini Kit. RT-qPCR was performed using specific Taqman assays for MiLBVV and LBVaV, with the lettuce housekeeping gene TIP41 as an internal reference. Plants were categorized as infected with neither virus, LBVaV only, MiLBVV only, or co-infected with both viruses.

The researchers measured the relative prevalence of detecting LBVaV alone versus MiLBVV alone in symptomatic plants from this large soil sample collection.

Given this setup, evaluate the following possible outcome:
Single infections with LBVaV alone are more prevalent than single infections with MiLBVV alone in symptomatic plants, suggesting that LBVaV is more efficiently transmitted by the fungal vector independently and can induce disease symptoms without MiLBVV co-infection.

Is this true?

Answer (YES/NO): YES